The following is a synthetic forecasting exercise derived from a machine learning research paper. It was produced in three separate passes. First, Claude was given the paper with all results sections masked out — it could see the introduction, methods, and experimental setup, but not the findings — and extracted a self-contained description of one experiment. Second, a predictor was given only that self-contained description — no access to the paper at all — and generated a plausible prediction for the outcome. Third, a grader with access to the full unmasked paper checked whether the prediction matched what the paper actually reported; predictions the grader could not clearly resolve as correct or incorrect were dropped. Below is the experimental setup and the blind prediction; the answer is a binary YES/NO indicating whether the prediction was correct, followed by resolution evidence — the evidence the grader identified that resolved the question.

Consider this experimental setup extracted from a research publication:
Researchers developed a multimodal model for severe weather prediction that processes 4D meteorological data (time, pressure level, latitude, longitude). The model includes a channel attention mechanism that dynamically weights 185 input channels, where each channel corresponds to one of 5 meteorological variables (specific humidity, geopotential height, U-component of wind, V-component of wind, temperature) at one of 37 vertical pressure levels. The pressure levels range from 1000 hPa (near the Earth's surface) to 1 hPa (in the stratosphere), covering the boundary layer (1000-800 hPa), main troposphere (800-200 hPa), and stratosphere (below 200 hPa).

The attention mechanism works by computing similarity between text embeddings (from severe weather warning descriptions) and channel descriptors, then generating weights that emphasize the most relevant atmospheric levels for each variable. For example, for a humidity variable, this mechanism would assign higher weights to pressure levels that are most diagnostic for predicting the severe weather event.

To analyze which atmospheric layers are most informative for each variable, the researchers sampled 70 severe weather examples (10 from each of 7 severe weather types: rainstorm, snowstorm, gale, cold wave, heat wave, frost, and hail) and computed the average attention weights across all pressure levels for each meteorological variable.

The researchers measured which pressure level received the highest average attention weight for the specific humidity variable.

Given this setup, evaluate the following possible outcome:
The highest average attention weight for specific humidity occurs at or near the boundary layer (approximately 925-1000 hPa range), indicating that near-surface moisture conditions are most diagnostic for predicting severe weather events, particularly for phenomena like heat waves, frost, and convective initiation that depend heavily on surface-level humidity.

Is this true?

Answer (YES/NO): YES